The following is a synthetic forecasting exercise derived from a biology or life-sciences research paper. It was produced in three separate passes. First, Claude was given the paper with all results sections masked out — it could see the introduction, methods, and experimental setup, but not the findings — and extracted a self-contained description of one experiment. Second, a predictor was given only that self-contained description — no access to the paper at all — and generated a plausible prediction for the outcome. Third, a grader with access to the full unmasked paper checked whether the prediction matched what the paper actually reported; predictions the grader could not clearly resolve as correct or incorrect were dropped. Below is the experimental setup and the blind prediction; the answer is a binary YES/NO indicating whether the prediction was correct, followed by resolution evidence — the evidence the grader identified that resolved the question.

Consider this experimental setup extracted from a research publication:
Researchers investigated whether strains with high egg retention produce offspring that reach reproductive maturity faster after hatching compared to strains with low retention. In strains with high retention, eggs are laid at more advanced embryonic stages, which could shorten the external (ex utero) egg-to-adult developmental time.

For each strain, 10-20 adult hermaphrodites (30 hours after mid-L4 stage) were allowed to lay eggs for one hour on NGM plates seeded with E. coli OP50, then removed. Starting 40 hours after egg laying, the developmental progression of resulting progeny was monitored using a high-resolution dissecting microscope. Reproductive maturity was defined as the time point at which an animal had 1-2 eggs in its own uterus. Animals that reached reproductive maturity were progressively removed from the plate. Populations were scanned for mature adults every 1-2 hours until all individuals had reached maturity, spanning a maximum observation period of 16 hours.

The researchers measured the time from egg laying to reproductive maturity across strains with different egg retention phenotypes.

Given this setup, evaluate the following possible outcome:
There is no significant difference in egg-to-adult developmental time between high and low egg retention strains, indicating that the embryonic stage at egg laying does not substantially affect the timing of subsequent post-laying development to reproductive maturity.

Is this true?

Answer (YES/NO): NO